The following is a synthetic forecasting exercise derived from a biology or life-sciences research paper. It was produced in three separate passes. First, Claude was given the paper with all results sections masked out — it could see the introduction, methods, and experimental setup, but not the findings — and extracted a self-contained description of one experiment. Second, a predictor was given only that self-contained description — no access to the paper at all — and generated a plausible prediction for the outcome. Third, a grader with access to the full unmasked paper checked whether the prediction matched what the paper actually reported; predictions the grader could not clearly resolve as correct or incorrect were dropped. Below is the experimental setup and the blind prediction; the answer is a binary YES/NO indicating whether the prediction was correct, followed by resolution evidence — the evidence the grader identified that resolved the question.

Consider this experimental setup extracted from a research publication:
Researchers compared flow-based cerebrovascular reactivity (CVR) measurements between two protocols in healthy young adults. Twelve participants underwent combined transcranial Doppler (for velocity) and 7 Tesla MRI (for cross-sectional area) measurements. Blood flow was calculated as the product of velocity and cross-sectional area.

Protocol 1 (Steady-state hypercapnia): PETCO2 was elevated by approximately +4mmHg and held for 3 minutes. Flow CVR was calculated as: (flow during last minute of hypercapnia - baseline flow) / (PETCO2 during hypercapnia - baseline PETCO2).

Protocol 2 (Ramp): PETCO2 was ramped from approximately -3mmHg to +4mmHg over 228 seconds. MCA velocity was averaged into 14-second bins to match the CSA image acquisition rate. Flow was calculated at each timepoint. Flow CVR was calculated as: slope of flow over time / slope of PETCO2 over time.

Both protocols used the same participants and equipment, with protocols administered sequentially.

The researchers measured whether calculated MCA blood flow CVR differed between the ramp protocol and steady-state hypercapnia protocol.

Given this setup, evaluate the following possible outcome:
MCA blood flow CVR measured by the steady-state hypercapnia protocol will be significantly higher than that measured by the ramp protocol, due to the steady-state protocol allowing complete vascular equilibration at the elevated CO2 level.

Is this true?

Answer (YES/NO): YES